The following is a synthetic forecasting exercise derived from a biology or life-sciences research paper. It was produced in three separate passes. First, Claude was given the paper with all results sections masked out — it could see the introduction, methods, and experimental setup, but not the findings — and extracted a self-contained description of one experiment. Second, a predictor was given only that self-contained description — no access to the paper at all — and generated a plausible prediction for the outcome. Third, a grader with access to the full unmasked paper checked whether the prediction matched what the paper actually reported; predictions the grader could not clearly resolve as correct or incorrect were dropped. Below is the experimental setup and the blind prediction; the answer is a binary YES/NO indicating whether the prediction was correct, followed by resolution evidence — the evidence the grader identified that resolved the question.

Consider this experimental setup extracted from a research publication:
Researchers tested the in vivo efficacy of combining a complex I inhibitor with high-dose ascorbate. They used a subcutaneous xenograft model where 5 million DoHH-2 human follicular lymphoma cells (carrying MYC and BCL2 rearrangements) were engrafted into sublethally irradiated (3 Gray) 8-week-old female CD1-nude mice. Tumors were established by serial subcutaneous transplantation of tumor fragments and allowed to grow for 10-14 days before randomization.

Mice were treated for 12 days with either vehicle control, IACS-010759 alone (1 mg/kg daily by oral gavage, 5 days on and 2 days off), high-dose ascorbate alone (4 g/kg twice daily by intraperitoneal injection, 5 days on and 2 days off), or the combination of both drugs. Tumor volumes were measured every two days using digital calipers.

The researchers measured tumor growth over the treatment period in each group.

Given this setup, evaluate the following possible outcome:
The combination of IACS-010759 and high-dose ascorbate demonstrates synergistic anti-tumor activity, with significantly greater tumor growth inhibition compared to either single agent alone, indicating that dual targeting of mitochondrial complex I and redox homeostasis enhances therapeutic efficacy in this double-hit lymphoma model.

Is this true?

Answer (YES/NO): YES